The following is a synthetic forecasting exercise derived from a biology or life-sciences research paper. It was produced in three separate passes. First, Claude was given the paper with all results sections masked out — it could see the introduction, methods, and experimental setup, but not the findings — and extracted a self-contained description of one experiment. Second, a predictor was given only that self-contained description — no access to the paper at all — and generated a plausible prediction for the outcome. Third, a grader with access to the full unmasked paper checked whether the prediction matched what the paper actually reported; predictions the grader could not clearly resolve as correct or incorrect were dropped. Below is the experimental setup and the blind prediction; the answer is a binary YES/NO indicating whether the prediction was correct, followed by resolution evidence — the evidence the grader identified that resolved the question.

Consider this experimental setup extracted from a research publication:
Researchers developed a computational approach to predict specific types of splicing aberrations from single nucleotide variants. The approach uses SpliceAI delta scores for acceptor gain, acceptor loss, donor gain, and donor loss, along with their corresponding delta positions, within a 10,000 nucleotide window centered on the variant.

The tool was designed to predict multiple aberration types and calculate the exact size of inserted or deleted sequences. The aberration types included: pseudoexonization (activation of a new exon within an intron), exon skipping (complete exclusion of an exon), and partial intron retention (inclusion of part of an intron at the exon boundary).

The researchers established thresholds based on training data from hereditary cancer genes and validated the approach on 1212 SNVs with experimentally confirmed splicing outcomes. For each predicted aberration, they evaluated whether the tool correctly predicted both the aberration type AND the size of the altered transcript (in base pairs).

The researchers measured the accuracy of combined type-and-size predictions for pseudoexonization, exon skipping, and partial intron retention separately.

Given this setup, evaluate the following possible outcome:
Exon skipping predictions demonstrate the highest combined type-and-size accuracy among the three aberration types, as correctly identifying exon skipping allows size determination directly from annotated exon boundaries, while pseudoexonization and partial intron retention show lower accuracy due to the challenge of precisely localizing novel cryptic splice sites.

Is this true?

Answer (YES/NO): NO